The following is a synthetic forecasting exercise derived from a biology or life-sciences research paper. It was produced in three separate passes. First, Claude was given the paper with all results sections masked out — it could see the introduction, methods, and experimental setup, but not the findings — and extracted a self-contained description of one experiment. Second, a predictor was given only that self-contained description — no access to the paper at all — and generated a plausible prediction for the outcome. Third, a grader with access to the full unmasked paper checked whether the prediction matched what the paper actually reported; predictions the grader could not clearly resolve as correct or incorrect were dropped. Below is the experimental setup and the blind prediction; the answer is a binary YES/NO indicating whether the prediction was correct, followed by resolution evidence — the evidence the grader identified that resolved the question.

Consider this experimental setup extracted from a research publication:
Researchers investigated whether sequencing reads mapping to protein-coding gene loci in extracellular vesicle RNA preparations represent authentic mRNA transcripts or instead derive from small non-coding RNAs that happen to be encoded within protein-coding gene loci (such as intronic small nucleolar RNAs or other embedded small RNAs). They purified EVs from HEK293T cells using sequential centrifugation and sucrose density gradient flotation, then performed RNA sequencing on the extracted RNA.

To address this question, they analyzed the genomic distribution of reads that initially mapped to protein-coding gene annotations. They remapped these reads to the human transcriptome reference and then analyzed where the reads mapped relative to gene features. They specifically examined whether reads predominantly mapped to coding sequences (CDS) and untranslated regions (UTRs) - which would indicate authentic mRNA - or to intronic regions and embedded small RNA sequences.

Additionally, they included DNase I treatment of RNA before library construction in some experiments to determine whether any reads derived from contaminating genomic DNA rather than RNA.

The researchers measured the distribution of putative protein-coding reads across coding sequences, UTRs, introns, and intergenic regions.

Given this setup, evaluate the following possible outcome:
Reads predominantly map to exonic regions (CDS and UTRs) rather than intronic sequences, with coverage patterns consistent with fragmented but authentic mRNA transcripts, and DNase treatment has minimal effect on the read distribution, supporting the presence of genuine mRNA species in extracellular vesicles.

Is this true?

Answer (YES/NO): NO